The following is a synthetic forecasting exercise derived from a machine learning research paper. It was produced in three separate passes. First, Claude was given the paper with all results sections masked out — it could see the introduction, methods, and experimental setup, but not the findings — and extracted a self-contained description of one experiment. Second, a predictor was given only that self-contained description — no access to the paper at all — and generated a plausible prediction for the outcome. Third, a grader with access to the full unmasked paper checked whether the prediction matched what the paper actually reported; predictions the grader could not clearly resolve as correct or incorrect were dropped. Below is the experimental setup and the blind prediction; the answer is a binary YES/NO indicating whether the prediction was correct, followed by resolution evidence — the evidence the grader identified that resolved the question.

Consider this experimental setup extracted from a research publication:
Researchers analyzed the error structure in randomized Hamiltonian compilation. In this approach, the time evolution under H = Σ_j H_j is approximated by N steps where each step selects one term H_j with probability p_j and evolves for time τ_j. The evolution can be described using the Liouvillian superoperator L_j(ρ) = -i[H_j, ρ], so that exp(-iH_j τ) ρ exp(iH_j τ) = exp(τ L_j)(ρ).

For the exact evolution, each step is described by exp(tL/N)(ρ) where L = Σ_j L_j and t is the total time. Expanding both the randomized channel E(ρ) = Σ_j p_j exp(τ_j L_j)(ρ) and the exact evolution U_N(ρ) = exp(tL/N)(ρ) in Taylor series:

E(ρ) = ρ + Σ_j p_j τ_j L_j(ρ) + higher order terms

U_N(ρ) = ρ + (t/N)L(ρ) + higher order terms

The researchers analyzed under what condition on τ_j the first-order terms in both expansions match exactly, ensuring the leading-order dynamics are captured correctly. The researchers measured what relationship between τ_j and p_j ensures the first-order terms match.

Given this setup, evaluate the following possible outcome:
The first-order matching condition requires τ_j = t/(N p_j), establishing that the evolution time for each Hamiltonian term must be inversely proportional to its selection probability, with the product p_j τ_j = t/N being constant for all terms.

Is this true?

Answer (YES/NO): YES